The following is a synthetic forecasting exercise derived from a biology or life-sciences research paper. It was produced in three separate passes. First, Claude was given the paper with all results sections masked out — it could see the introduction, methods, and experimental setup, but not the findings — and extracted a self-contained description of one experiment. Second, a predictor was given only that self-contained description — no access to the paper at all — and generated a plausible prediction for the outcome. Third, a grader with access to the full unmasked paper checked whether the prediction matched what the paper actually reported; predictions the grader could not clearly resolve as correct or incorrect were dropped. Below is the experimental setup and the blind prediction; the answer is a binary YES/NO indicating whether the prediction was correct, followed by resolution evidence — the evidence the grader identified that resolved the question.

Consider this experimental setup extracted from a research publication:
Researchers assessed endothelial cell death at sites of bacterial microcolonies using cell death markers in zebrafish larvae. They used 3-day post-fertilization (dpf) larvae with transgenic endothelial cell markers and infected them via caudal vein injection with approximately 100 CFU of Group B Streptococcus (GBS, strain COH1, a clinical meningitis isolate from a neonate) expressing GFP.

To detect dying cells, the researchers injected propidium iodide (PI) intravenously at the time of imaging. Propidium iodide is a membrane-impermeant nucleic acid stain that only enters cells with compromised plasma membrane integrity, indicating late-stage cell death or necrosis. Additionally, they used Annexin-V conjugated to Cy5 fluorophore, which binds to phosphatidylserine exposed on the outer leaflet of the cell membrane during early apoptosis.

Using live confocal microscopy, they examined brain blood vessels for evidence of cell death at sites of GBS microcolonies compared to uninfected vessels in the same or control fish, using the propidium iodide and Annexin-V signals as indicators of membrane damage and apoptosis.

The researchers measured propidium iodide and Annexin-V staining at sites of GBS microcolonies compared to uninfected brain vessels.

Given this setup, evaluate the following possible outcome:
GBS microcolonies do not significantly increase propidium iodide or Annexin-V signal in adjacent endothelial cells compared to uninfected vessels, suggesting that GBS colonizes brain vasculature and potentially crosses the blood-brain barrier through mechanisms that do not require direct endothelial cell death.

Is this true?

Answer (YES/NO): NO